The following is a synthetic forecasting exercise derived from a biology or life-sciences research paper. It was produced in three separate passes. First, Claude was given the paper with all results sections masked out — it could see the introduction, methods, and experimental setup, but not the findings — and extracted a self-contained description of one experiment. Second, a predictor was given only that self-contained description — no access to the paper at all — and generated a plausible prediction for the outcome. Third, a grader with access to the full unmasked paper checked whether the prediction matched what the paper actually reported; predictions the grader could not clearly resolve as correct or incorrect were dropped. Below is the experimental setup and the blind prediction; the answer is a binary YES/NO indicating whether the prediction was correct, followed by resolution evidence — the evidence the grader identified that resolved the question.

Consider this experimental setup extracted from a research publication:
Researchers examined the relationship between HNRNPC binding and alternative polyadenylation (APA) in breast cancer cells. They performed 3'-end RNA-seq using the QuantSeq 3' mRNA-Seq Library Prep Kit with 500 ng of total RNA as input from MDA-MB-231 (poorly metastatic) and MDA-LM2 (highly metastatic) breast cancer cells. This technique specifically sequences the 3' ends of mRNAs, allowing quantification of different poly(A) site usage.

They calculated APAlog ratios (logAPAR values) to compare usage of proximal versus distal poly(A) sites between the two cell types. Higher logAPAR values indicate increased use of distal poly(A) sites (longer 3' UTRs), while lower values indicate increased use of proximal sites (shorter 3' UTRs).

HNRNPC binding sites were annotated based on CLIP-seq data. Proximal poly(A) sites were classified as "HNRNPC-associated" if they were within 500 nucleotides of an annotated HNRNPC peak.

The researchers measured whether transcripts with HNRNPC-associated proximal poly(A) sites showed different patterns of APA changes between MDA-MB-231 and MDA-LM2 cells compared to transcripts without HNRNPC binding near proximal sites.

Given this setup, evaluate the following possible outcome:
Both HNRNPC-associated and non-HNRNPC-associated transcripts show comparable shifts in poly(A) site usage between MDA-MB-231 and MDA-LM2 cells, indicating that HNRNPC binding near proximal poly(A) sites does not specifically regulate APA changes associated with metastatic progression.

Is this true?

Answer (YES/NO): NO